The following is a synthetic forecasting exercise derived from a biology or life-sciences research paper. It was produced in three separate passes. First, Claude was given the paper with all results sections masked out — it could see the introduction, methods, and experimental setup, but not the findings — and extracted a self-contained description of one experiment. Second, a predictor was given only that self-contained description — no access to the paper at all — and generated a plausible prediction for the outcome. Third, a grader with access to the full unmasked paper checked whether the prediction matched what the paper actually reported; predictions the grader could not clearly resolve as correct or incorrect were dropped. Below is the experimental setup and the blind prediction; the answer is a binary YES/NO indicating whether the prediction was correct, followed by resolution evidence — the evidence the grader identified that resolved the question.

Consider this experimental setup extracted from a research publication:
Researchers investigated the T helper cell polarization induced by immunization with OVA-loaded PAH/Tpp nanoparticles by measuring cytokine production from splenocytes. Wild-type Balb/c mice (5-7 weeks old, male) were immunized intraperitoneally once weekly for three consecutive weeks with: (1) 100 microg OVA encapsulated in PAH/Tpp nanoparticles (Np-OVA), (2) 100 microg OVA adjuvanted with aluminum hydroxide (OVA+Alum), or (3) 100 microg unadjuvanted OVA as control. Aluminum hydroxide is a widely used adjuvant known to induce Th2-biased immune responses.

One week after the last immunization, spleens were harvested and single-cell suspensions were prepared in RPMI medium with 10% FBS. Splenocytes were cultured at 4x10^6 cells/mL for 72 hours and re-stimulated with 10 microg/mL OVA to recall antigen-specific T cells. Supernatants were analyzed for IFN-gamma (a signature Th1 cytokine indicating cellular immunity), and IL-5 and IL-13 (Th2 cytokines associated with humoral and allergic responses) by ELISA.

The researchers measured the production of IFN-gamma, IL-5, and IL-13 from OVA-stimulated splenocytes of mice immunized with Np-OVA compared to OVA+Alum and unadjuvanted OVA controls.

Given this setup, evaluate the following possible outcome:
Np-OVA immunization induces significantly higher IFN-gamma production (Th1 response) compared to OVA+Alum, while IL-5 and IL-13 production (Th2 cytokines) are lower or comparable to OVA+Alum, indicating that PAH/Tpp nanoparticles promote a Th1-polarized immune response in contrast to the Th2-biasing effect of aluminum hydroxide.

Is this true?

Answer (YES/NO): YES